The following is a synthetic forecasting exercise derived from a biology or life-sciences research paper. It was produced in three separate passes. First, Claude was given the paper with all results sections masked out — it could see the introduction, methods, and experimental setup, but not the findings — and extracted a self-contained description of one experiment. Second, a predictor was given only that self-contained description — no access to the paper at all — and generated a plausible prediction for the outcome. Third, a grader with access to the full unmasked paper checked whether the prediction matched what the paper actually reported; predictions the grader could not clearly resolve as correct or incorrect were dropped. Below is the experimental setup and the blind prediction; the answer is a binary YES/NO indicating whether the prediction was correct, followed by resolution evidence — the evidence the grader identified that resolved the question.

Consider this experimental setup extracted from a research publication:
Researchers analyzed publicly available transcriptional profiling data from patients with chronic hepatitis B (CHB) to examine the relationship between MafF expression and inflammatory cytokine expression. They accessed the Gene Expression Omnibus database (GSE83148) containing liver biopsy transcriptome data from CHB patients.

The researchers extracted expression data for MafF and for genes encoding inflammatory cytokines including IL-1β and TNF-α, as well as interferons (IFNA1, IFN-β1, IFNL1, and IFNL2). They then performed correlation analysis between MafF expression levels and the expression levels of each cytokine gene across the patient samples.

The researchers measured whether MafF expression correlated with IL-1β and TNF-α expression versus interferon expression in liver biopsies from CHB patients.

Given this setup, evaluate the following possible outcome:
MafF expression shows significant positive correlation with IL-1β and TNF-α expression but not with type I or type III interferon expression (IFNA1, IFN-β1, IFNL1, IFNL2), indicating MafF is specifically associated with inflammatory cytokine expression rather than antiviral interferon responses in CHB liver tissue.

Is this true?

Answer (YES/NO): YES